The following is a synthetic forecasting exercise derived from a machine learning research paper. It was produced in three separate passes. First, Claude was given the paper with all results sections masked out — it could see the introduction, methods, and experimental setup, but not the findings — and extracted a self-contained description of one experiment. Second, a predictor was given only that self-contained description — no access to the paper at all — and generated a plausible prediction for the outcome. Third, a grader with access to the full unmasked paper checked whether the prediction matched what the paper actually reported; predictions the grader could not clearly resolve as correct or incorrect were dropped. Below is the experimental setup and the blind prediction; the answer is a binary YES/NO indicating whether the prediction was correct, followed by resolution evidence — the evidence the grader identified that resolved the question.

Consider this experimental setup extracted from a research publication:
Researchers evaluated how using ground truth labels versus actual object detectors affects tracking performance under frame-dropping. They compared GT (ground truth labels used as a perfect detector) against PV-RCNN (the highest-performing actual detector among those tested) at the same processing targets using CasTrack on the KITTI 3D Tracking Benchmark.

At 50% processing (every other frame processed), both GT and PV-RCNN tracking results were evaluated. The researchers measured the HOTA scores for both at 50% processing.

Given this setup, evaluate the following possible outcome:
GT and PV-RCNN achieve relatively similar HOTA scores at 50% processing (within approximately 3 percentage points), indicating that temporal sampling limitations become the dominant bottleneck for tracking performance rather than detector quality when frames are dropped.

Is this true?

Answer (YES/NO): NO